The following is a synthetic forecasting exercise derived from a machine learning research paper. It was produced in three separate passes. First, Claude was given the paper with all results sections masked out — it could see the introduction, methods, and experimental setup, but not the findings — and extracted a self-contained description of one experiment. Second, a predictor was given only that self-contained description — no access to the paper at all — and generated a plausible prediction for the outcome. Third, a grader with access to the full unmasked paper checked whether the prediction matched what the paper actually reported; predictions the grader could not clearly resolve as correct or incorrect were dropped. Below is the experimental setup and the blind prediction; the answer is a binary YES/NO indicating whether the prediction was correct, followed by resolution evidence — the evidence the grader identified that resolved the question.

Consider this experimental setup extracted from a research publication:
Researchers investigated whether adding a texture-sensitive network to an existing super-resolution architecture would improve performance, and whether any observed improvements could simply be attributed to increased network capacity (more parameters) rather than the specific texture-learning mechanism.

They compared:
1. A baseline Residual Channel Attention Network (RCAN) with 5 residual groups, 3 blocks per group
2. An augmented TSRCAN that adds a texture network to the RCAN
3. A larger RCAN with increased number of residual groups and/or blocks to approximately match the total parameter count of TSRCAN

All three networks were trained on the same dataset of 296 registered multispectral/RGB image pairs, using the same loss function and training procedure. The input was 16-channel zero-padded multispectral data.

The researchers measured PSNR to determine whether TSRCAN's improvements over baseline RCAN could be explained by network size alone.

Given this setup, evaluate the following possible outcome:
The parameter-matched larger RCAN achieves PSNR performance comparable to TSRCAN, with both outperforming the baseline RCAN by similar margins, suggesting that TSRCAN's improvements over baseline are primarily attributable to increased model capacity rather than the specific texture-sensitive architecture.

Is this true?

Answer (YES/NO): NO